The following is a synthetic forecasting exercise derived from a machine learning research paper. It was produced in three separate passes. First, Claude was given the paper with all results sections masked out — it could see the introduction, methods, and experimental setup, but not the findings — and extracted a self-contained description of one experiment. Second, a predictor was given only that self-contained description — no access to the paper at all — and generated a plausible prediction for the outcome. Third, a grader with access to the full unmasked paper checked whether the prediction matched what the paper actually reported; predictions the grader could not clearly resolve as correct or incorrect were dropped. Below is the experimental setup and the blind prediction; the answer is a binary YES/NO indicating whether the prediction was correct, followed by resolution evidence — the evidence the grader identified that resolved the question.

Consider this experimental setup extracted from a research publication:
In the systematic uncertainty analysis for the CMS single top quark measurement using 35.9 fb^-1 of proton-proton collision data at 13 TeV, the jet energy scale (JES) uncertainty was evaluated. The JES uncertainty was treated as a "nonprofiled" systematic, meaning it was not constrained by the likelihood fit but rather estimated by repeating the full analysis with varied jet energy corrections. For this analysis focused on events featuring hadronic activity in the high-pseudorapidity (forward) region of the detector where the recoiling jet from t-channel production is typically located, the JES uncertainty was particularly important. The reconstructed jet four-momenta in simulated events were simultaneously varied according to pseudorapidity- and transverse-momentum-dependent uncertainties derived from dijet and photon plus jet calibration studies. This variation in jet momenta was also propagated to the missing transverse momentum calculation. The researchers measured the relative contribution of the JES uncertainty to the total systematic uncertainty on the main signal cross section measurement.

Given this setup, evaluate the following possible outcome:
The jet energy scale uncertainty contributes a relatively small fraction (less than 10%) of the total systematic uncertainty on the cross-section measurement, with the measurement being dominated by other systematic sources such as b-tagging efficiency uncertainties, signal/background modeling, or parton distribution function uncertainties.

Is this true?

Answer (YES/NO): NO